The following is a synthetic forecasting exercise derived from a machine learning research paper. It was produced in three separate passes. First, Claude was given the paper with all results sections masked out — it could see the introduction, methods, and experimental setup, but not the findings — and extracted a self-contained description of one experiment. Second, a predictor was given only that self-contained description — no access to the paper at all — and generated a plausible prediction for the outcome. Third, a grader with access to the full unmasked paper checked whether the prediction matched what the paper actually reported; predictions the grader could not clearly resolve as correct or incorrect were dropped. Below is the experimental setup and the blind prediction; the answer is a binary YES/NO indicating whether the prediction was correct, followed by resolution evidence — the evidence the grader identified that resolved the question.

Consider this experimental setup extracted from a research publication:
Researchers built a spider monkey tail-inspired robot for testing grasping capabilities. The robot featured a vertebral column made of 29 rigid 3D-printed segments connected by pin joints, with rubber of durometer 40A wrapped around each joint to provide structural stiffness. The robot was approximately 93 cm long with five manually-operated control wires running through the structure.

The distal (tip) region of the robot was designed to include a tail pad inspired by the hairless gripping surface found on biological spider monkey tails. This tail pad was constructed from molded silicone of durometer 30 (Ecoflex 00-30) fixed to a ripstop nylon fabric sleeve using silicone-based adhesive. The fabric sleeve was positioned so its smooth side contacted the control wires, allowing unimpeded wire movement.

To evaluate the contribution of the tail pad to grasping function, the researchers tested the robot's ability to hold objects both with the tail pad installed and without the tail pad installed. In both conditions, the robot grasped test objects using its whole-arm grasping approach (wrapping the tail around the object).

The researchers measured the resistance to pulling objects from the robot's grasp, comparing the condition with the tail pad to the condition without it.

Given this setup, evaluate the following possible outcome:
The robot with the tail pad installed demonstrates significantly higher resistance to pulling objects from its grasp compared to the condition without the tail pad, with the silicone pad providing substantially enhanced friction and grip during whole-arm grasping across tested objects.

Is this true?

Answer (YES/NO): YES